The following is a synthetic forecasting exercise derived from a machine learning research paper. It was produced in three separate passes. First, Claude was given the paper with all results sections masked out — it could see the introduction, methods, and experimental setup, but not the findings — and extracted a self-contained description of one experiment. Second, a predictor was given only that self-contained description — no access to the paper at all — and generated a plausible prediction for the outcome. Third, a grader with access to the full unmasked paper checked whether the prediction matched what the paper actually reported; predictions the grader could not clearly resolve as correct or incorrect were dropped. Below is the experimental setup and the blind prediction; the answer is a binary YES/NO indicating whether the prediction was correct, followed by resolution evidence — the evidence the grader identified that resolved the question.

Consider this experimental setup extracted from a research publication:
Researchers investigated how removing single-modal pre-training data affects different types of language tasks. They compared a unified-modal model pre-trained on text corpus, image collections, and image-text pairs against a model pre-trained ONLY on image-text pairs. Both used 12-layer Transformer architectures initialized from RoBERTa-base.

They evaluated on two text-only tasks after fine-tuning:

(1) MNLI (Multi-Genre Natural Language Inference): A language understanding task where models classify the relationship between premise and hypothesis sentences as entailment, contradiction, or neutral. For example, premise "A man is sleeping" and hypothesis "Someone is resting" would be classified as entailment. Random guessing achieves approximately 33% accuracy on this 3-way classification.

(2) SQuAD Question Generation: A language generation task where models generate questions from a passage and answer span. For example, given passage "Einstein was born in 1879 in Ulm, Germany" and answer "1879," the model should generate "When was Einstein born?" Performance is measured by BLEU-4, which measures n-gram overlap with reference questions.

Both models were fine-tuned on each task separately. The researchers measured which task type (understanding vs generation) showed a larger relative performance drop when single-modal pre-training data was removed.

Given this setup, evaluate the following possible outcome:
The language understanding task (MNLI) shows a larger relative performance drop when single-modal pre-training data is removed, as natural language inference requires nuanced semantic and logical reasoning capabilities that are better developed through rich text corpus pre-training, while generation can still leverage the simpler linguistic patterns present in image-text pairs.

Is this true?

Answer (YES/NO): YES